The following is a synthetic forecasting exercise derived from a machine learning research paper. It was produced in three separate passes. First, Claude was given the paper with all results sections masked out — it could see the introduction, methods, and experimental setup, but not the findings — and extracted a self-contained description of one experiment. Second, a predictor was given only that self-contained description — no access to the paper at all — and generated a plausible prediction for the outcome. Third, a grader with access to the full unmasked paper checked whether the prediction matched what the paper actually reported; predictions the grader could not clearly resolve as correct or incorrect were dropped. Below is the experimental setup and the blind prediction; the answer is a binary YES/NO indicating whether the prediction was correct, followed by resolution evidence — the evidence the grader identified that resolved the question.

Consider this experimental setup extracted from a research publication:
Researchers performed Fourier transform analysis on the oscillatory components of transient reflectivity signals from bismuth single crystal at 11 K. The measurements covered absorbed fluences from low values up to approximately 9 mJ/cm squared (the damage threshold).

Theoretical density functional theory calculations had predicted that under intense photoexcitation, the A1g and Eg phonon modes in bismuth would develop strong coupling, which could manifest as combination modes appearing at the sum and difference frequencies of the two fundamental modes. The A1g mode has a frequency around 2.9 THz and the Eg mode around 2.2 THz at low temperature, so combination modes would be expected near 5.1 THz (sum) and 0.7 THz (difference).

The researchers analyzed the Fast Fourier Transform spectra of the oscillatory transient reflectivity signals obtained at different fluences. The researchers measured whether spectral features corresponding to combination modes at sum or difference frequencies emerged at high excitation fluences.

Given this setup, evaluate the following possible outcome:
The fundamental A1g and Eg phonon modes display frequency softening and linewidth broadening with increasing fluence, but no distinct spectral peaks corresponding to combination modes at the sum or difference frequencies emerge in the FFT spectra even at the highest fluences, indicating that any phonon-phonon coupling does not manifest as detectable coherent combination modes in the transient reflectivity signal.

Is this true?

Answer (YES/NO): NO